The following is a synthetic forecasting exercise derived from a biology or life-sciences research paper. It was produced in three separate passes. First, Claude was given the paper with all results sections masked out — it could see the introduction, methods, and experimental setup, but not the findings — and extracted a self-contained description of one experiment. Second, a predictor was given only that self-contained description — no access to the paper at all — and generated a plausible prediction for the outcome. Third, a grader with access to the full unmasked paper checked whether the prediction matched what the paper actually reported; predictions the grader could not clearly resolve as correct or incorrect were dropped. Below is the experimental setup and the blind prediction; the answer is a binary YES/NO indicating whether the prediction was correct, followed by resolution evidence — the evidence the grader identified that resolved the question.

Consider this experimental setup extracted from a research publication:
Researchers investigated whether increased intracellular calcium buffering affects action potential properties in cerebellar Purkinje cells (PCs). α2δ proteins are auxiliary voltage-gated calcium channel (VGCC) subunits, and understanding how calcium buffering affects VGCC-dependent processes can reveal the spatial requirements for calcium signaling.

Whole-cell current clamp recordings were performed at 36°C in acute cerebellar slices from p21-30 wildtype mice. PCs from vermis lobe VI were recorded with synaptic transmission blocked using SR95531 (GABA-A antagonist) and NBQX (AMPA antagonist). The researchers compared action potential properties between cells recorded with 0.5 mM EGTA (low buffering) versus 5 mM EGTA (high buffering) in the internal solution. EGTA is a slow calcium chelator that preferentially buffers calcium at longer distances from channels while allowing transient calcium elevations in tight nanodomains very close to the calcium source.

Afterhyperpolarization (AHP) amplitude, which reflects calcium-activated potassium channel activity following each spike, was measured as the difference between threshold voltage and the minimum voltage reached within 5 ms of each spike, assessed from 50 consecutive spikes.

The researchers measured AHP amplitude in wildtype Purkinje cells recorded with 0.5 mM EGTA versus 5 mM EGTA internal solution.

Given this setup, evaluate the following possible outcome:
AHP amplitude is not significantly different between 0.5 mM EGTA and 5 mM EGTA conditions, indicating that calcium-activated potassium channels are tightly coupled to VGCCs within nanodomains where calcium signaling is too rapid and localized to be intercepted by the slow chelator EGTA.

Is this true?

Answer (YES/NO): NO